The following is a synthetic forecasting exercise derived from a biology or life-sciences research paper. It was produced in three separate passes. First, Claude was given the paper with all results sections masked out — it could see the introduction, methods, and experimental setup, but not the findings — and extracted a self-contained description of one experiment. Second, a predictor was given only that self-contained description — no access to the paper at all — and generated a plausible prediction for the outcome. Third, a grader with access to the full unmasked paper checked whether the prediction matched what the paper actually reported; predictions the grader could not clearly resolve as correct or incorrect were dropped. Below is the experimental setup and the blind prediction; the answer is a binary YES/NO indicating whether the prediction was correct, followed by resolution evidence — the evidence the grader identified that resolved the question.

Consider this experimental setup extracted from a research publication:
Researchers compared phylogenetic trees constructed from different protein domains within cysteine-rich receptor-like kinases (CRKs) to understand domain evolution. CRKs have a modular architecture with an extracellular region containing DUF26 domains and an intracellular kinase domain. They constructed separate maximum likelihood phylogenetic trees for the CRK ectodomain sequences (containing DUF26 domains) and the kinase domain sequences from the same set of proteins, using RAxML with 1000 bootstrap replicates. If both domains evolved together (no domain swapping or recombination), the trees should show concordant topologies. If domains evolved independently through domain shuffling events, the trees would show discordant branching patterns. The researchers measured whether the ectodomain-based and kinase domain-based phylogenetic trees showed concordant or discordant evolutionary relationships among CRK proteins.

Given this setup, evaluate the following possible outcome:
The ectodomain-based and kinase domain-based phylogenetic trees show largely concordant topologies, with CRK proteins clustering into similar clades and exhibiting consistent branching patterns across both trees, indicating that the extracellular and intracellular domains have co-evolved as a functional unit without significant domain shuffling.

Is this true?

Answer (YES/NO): NO